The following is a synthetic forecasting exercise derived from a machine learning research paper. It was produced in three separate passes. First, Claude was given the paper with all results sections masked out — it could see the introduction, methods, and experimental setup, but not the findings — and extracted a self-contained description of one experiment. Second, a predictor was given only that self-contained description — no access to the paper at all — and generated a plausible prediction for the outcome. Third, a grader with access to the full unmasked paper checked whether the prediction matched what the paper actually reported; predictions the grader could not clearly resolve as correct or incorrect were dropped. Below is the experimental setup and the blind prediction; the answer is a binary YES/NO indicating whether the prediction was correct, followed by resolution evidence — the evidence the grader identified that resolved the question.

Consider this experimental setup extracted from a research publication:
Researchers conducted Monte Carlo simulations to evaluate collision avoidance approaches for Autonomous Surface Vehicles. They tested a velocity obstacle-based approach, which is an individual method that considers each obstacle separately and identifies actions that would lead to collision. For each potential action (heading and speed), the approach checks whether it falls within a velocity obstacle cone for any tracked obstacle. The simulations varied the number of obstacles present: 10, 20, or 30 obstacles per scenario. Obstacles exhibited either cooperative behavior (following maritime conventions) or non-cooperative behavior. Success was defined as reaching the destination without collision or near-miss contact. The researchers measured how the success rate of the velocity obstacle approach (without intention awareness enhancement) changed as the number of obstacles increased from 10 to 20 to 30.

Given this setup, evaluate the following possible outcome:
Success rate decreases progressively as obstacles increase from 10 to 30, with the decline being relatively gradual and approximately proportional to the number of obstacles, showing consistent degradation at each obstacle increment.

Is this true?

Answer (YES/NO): NO